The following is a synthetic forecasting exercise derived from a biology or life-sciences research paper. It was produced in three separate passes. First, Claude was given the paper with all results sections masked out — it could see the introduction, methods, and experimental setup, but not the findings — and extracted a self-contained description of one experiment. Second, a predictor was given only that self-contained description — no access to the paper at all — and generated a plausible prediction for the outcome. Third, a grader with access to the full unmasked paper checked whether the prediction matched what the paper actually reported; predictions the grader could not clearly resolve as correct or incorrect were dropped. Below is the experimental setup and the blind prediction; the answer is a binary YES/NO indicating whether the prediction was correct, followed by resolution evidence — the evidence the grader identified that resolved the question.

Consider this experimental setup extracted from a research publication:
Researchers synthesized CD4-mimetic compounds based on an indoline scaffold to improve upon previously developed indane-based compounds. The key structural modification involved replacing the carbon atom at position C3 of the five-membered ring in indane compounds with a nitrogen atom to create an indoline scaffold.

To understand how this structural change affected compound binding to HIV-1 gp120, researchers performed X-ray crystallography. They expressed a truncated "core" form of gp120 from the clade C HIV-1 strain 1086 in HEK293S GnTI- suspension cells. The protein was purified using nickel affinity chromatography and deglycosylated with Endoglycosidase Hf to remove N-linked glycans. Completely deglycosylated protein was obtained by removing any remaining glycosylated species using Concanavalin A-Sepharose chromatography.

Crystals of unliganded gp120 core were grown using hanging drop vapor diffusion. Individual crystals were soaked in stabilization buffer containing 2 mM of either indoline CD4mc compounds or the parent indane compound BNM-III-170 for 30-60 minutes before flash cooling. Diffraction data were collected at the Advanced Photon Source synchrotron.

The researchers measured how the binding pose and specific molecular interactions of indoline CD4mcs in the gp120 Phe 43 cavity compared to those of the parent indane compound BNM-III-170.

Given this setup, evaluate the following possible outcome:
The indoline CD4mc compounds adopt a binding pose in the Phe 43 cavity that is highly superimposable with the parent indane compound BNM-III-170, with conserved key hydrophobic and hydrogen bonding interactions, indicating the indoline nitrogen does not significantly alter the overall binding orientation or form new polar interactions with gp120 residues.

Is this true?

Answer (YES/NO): NO